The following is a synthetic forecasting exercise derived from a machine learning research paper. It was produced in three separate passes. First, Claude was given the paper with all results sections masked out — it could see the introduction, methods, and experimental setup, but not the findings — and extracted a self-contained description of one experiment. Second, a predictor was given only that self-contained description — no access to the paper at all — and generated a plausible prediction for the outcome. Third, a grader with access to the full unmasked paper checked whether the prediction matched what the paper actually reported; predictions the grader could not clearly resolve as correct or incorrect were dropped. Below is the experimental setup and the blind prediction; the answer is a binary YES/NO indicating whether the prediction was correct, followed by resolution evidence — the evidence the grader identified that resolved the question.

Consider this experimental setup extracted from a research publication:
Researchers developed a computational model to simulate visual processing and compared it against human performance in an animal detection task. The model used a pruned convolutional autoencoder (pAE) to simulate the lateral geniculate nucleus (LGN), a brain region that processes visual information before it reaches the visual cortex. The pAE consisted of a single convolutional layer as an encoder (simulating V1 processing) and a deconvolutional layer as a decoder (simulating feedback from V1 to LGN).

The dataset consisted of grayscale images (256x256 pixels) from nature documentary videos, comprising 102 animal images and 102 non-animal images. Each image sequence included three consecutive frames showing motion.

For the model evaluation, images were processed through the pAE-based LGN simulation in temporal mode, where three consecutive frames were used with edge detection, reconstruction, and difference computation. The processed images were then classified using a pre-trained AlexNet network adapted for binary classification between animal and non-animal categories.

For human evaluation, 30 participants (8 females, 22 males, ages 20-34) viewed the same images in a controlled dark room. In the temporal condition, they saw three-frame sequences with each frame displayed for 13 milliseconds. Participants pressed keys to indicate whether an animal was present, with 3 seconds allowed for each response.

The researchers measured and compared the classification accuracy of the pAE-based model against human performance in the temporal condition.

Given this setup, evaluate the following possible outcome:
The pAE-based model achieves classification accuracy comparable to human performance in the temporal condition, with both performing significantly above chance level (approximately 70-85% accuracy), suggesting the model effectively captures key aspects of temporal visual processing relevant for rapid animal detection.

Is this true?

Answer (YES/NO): NO